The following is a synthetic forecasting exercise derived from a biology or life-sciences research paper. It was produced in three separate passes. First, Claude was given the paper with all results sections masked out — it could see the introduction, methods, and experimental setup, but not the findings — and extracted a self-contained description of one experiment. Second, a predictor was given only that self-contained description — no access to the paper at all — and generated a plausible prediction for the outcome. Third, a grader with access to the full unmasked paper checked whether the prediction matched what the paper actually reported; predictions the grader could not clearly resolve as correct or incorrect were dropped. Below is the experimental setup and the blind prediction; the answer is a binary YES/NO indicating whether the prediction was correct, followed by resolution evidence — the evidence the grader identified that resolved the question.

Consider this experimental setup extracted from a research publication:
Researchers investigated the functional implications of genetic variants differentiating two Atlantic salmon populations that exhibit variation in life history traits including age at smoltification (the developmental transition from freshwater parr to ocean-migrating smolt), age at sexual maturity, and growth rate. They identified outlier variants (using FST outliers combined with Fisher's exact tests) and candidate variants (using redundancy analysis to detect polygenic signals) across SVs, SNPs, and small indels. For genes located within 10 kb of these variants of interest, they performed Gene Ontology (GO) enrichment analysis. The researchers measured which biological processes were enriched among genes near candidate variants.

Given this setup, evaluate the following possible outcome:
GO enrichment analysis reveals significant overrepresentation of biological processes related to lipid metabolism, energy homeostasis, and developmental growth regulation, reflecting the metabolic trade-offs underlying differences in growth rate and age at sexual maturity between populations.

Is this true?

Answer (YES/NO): NO